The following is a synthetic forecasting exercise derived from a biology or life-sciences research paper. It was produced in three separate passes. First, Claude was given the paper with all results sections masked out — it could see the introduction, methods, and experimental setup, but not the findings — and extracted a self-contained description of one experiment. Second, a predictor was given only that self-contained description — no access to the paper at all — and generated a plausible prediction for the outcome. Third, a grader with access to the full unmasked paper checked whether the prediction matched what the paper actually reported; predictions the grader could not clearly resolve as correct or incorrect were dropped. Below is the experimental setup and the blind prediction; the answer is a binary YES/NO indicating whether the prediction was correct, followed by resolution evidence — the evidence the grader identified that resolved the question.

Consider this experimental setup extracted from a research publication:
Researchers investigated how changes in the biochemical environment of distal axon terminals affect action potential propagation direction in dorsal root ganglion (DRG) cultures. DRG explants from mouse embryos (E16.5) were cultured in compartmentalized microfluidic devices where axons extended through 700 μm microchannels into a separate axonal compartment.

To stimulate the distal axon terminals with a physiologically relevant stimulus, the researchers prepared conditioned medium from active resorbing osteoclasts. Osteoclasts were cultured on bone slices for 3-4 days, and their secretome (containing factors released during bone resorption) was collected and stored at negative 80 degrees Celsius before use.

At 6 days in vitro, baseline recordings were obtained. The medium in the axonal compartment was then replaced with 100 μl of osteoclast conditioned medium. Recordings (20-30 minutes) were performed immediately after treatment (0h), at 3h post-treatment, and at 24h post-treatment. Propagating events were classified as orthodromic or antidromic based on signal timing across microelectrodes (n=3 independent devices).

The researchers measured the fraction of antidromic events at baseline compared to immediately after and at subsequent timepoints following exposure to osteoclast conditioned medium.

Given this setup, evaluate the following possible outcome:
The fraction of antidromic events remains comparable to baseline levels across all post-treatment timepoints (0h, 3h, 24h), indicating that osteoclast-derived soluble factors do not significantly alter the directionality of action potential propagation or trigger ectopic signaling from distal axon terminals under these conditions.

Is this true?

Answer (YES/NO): NO